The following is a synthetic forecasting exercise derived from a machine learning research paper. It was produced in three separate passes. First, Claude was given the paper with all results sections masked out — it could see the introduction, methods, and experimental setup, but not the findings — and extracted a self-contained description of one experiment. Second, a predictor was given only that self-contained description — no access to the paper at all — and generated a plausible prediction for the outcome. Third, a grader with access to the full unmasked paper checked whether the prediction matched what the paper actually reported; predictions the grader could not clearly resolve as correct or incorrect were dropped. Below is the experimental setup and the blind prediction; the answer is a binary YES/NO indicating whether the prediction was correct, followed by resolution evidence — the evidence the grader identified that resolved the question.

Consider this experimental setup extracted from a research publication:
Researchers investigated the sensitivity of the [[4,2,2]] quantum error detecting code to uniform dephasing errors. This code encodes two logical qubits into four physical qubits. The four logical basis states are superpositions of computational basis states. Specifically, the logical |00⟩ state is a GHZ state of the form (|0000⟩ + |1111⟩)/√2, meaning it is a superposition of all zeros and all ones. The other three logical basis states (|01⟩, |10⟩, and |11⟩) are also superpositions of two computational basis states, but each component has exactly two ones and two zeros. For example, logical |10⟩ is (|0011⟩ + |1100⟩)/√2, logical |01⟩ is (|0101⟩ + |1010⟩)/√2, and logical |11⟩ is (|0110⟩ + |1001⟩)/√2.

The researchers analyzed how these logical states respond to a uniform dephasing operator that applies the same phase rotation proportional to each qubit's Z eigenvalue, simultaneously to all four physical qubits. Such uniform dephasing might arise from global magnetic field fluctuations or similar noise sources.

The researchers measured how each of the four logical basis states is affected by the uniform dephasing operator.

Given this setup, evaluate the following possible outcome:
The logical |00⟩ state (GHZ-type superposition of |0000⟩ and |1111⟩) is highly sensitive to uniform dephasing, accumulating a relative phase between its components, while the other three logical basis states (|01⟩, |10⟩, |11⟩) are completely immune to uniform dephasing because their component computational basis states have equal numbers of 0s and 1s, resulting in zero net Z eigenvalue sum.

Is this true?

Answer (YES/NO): YES